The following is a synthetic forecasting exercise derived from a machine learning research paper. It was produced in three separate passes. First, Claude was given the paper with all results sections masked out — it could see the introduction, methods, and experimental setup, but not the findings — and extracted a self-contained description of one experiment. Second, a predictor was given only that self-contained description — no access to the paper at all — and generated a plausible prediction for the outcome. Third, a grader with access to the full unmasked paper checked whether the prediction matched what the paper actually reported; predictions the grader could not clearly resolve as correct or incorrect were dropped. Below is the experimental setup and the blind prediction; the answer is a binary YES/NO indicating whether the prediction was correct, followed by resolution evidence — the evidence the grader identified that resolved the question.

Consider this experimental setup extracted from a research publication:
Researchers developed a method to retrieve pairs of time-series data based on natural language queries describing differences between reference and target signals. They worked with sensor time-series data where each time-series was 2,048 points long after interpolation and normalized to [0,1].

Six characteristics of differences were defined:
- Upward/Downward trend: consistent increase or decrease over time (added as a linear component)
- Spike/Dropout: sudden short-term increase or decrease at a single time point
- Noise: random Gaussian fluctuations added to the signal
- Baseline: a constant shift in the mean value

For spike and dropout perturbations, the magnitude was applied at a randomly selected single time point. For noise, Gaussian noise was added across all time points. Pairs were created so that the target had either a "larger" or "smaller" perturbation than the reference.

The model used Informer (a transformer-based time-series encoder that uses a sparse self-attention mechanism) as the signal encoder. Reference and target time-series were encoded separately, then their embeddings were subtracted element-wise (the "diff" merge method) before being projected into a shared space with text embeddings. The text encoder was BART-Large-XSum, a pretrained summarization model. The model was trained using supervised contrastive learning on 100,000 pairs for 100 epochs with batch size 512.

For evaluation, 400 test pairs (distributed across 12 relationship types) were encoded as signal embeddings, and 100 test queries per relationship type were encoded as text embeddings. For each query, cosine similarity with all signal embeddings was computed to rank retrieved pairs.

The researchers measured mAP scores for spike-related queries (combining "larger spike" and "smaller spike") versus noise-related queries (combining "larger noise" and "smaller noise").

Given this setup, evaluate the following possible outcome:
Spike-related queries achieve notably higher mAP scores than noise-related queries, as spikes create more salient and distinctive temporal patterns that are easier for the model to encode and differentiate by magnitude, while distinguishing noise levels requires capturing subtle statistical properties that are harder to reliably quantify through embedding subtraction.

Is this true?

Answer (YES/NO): NO